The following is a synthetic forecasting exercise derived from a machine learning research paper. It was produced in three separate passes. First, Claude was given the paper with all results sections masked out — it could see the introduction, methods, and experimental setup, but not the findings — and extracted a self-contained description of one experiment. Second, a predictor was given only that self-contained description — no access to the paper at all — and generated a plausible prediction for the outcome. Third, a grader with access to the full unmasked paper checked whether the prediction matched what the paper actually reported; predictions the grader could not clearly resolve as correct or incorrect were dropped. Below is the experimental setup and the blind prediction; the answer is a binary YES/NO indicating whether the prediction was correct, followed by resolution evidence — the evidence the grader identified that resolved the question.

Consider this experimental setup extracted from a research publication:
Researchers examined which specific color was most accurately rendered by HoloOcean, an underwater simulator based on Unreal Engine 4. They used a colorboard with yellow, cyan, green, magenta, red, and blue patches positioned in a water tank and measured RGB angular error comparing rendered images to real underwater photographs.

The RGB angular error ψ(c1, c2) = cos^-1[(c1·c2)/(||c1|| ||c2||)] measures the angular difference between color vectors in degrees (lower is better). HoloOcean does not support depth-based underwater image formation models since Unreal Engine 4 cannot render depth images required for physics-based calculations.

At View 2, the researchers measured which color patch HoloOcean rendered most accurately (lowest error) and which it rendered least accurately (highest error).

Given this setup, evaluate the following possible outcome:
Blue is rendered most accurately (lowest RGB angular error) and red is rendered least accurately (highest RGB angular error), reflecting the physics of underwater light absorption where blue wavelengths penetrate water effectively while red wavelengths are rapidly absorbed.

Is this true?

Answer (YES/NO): NO